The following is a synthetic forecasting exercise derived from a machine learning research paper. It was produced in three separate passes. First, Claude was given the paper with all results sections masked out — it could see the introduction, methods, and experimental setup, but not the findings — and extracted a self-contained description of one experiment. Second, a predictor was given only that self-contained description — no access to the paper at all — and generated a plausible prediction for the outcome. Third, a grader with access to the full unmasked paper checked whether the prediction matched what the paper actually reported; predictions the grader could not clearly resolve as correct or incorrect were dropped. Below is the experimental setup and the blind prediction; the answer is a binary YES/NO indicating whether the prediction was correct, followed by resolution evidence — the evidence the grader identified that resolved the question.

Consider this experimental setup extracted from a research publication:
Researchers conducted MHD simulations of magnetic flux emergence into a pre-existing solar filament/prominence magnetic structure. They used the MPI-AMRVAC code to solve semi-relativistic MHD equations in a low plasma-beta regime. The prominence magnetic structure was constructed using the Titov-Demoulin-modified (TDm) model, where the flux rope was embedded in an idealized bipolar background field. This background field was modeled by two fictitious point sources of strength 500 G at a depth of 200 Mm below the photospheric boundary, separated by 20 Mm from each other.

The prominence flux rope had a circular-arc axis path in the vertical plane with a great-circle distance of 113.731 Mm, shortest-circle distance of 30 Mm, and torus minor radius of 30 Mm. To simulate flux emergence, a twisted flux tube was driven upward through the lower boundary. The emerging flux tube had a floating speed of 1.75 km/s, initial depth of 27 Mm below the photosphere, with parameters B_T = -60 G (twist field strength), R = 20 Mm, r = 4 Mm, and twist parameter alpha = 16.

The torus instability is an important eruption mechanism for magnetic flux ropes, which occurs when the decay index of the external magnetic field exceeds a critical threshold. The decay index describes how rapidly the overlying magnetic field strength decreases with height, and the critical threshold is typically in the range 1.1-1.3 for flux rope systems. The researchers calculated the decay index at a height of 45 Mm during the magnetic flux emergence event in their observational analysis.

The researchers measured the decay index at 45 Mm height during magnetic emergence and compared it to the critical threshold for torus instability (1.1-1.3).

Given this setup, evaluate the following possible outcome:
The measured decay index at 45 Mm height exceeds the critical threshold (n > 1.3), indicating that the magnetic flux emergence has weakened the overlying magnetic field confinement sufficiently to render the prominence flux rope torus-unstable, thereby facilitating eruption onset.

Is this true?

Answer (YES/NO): NO